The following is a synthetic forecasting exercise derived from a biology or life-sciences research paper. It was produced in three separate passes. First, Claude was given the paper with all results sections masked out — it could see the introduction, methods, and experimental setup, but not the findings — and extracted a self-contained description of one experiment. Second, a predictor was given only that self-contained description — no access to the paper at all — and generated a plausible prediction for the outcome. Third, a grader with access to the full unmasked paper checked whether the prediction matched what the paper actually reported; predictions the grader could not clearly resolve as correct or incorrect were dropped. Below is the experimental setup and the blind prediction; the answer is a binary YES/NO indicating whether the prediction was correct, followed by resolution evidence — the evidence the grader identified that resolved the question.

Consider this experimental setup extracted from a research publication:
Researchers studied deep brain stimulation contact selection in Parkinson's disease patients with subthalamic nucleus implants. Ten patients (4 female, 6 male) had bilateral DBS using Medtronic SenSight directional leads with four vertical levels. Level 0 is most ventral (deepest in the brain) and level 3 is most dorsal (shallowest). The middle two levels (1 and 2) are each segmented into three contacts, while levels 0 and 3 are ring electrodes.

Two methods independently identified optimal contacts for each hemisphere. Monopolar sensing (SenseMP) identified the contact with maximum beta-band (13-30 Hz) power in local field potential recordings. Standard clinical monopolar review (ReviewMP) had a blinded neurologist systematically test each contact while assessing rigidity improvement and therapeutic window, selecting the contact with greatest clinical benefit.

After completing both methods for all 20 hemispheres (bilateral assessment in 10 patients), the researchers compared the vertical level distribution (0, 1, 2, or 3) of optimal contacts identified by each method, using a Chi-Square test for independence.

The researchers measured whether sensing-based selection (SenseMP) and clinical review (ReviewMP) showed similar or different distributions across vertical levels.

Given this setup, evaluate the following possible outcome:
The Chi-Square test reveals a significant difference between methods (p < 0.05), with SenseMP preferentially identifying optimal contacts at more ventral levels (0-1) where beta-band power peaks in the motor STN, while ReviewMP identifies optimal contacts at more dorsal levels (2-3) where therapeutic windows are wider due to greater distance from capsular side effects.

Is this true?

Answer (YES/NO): NO